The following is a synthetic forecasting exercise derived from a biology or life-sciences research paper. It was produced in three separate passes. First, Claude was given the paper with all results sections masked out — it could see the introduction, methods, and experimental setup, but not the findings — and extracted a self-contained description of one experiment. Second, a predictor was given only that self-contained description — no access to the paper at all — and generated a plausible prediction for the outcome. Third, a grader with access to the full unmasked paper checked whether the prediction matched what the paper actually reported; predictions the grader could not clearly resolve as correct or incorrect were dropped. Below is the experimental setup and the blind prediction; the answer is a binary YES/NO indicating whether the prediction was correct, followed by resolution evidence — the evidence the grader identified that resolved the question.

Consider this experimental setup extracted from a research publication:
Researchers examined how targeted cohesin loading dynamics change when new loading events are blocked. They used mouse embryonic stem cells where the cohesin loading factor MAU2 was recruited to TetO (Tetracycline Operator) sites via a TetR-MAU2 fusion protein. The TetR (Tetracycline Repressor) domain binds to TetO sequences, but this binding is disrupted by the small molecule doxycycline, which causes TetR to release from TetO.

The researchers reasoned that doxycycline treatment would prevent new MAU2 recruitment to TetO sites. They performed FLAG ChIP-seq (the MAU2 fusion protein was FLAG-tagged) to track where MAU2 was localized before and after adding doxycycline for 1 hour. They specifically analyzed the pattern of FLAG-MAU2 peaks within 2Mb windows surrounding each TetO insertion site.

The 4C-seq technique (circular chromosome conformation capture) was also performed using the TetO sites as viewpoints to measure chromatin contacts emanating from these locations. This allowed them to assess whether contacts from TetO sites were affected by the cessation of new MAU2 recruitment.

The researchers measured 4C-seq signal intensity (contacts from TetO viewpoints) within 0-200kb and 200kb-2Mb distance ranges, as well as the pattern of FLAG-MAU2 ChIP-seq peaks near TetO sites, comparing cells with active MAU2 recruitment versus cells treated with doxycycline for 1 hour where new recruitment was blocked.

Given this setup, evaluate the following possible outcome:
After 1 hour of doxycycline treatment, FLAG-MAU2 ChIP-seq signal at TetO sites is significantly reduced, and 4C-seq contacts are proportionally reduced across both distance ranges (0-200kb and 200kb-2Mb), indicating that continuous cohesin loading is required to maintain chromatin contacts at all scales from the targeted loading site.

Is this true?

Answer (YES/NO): NO